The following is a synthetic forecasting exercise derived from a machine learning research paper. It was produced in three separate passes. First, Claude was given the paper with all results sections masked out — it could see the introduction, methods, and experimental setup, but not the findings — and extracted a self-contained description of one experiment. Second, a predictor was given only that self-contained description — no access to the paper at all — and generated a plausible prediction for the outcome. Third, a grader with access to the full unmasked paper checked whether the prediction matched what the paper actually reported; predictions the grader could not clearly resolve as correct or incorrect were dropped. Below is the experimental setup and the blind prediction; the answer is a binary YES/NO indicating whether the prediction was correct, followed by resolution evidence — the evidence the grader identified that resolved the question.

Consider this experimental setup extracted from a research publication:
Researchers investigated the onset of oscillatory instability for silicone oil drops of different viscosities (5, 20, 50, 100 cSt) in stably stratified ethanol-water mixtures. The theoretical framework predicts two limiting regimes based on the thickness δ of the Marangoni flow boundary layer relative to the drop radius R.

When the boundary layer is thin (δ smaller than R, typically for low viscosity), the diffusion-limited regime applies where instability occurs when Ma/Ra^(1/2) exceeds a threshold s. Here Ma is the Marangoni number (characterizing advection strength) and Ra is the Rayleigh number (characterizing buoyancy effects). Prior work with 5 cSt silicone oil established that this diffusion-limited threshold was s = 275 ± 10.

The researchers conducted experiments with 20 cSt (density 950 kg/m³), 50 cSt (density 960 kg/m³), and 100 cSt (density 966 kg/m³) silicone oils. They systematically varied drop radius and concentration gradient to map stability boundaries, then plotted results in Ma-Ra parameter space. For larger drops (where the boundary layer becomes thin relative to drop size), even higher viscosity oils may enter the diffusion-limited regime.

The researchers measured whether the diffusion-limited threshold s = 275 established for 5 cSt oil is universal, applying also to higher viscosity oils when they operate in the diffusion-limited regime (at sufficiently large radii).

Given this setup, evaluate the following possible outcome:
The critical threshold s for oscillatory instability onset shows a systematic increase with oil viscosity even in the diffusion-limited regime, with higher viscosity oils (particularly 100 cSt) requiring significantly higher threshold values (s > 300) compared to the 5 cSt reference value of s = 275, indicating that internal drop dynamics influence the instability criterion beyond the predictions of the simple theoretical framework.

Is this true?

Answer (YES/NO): NO